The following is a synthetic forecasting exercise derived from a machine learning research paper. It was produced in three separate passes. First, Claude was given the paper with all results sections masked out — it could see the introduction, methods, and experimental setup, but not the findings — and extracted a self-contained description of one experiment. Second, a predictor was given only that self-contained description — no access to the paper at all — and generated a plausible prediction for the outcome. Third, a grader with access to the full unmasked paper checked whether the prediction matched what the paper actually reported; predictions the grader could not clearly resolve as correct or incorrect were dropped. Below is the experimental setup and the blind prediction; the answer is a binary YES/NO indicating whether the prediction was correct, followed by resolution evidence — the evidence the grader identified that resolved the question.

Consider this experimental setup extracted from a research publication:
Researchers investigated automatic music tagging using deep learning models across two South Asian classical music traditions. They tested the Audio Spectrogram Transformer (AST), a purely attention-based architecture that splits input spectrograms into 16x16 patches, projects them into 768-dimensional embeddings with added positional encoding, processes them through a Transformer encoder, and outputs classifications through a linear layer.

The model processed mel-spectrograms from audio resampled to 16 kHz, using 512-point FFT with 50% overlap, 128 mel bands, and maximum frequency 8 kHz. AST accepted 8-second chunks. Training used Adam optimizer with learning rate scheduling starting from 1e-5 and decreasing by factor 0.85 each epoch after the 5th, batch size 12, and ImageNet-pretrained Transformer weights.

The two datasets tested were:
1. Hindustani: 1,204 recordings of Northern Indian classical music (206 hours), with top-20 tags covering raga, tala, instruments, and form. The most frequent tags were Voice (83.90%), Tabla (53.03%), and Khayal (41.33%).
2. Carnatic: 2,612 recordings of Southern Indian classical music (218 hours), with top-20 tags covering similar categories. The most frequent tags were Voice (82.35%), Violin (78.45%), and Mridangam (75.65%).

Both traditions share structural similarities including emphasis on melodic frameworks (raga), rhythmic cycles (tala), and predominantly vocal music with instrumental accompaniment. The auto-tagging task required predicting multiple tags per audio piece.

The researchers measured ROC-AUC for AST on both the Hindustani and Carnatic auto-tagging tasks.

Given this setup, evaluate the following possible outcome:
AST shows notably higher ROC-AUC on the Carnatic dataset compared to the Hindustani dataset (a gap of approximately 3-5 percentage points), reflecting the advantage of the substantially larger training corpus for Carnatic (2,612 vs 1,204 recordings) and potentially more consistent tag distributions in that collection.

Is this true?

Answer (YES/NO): NO